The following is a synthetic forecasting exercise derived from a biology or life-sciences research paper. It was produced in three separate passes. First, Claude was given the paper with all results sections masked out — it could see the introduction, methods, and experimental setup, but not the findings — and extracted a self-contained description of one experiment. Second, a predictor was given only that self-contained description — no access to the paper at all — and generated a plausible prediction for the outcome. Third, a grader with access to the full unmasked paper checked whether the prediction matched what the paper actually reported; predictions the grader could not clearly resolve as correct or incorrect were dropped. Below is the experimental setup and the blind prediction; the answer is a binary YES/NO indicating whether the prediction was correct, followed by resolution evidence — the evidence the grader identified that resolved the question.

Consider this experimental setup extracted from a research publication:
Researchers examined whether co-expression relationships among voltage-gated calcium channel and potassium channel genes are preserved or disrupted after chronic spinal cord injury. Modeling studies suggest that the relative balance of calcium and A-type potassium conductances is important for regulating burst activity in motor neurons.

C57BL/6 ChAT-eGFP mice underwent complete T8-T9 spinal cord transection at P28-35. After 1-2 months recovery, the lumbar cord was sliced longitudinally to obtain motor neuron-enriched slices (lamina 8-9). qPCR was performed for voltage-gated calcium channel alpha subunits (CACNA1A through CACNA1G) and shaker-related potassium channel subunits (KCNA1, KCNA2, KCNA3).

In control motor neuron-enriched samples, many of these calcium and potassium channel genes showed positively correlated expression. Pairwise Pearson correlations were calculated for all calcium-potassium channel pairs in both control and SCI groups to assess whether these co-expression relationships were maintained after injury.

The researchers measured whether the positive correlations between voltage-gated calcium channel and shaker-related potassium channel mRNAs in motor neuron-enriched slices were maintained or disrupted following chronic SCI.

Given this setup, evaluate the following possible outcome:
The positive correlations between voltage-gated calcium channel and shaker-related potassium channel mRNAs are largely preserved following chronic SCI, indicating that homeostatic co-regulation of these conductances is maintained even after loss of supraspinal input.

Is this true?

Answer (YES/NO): NO